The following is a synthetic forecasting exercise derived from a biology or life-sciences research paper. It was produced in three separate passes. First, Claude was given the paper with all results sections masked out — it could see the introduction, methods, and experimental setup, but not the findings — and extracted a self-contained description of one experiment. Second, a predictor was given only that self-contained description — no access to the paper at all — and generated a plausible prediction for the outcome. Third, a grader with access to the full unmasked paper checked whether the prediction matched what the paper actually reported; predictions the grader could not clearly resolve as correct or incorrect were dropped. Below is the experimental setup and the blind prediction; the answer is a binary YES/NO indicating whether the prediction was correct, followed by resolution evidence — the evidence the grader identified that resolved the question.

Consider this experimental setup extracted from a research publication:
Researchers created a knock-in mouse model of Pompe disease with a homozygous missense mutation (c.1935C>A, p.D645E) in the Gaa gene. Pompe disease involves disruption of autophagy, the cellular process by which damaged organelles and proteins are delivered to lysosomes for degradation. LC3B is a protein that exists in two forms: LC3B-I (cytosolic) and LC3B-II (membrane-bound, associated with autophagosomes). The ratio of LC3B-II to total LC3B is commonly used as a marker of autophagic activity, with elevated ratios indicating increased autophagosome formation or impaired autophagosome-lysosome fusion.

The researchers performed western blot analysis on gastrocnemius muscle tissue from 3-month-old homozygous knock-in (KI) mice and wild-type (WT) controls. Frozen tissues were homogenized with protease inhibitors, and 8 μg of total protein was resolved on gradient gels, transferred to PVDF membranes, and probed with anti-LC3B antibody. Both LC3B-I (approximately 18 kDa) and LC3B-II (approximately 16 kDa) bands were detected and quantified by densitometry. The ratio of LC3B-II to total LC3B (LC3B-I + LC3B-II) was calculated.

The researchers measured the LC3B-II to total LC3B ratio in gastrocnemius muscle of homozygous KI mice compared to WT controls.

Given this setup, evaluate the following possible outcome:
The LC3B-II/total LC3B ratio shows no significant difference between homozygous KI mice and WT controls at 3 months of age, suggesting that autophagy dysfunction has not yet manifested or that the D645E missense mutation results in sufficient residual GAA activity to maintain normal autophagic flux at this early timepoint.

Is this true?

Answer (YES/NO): NO